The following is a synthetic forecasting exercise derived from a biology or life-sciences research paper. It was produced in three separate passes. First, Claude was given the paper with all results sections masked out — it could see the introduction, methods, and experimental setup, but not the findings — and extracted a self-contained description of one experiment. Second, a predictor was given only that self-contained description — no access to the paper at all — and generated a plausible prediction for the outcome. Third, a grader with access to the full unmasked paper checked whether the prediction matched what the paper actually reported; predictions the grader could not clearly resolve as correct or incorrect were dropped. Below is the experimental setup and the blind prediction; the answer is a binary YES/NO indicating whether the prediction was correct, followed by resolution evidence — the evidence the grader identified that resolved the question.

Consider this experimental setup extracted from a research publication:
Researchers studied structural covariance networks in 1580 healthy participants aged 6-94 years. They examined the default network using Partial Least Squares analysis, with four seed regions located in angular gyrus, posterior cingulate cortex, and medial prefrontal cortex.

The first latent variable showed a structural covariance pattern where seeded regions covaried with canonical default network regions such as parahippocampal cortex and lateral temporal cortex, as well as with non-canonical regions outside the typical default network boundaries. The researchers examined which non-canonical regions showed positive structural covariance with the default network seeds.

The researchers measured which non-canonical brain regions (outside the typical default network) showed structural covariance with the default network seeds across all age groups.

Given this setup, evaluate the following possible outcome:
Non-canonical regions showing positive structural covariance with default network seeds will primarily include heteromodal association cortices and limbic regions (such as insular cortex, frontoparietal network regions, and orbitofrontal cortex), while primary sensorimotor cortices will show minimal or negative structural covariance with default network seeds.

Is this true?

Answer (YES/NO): YES